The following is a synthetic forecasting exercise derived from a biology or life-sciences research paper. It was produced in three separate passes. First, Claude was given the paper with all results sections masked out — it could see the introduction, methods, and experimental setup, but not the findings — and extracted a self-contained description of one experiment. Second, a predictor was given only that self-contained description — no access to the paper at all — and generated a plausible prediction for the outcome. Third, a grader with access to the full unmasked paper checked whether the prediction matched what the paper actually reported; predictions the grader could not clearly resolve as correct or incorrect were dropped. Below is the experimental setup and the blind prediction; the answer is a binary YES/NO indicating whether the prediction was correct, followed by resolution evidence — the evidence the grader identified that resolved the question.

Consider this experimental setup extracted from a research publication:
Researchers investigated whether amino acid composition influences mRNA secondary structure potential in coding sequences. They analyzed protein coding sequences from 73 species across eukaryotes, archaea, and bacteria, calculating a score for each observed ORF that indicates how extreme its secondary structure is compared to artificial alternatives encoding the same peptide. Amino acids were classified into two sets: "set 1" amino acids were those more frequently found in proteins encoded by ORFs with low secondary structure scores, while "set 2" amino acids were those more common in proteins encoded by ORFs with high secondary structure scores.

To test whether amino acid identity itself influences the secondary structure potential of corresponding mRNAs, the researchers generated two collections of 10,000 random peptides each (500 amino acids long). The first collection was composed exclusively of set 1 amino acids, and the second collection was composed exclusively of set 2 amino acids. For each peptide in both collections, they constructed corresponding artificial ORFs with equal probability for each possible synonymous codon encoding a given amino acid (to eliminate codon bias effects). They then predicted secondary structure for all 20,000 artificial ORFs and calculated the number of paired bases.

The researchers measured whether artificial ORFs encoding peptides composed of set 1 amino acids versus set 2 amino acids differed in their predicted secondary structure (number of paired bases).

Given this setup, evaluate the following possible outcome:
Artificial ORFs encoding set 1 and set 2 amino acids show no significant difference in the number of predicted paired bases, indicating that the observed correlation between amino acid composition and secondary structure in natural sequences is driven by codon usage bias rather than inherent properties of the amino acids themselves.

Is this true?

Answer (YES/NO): NO